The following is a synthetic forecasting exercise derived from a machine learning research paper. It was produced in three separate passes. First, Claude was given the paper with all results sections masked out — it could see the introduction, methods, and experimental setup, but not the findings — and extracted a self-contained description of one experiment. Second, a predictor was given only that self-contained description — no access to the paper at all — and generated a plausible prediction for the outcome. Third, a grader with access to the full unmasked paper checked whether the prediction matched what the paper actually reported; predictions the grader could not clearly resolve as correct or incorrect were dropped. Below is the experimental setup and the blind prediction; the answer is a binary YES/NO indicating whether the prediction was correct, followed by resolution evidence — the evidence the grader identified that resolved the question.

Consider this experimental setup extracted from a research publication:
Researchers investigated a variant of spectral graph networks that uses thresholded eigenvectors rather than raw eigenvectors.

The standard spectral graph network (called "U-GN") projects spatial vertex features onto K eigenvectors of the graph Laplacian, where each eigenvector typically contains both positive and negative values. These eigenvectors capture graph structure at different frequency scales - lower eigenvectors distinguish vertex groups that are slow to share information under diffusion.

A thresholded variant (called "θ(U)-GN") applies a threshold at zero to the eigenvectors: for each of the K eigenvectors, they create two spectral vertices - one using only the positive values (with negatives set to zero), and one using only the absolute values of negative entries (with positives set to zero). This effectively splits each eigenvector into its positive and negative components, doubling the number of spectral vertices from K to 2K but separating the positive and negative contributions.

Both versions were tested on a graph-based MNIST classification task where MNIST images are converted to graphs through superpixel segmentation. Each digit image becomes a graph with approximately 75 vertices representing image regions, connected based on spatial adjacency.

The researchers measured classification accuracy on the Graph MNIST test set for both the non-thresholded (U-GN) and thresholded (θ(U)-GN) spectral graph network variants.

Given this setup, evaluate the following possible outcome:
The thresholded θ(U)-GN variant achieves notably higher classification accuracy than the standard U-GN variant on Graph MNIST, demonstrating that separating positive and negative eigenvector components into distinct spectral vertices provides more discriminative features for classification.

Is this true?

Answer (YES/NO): NO